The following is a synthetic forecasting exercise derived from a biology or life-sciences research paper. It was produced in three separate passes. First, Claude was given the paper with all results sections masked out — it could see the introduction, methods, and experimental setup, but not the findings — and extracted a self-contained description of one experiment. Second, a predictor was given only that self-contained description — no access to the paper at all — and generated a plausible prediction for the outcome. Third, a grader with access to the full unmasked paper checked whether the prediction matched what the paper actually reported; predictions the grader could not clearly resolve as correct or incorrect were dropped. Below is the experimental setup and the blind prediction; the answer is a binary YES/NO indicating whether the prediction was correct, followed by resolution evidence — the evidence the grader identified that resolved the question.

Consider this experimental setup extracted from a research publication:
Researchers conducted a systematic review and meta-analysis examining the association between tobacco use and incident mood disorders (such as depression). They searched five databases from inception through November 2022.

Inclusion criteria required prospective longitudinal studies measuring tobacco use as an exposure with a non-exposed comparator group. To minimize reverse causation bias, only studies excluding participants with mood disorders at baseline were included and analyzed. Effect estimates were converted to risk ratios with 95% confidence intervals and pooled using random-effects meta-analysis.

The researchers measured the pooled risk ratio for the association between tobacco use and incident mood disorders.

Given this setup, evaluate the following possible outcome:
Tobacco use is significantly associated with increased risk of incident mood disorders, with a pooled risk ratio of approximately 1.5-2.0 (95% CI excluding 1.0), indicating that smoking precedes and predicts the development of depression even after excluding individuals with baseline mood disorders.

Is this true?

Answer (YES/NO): NO